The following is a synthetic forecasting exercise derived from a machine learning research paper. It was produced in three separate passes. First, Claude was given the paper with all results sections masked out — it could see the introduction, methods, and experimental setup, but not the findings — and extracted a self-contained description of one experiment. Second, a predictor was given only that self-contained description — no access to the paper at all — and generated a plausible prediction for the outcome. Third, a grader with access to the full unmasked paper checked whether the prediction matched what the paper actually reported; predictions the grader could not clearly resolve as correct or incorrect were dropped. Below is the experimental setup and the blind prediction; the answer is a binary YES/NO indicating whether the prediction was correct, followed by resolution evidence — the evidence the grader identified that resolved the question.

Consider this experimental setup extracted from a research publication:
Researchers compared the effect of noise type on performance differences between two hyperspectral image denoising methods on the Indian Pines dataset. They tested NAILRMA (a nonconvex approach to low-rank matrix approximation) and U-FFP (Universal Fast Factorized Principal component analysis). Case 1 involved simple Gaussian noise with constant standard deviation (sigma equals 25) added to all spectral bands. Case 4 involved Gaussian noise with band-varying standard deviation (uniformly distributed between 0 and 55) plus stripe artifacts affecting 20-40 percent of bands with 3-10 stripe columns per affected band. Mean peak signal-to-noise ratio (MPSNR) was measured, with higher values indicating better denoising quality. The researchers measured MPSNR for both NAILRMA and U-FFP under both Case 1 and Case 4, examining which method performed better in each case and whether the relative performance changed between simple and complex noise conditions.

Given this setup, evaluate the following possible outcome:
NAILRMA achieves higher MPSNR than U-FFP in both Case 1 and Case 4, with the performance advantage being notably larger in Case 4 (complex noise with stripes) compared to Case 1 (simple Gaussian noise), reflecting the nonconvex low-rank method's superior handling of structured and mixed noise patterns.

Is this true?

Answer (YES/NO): NO